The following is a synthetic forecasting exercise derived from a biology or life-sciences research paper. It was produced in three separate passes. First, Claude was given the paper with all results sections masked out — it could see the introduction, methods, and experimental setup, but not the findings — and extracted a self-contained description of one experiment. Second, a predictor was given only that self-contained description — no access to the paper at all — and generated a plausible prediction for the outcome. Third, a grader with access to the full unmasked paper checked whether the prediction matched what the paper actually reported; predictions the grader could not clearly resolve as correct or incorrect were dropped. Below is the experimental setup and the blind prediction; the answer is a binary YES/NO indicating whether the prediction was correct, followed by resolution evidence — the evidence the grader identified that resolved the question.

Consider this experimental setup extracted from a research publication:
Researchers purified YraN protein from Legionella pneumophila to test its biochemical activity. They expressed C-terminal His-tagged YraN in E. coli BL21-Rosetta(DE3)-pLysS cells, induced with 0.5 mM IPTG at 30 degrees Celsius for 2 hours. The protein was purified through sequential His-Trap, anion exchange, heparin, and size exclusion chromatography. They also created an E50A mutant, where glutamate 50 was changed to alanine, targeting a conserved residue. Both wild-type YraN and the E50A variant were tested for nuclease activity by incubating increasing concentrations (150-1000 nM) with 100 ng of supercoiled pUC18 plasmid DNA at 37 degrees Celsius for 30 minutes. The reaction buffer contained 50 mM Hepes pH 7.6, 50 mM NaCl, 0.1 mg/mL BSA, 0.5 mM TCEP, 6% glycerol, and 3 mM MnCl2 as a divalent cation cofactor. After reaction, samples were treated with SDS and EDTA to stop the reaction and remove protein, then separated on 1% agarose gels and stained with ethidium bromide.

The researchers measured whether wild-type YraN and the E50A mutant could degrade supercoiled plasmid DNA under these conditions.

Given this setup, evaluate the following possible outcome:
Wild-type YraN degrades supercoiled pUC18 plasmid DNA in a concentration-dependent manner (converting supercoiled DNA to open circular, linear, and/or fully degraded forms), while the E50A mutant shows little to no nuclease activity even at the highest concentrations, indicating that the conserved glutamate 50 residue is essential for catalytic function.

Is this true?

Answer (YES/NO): YES